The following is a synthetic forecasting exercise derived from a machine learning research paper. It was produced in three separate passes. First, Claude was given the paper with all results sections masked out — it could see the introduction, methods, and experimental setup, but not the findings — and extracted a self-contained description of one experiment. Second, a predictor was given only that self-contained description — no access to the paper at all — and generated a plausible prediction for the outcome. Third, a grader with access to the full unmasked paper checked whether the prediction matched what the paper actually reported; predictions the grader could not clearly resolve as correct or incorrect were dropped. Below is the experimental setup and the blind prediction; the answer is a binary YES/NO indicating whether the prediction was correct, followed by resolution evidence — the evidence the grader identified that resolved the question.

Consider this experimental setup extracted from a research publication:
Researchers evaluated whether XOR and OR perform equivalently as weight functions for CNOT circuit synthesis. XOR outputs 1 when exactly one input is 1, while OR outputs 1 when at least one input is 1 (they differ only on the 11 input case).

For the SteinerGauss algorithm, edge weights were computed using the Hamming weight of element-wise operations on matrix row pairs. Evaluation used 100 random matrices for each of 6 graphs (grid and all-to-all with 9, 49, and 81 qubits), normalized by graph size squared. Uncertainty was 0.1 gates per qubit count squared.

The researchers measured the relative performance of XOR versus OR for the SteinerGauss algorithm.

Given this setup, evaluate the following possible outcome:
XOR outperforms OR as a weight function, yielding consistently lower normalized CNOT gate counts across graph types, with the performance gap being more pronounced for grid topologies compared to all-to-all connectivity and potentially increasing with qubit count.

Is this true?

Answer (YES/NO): NO